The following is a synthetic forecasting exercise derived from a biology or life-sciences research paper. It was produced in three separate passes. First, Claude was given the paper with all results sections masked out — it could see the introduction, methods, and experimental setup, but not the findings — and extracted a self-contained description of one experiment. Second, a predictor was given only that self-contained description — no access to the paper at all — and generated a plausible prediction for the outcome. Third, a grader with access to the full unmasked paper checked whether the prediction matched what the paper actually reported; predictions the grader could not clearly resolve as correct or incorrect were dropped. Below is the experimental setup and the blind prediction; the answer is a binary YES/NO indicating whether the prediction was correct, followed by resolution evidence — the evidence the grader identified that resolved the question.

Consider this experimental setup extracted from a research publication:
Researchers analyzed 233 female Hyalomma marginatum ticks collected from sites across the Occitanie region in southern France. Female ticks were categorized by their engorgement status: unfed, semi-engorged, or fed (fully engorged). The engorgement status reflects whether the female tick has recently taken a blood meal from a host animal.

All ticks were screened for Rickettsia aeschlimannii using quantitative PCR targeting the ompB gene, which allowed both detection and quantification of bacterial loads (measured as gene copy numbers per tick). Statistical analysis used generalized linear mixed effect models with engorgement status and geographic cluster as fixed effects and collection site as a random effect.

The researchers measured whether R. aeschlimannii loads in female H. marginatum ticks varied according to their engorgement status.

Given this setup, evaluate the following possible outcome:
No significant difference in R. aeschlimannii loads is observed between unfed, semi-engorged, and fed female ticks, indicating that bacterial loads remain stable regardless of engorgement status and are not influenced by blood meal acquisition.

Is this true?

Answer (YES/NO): YES